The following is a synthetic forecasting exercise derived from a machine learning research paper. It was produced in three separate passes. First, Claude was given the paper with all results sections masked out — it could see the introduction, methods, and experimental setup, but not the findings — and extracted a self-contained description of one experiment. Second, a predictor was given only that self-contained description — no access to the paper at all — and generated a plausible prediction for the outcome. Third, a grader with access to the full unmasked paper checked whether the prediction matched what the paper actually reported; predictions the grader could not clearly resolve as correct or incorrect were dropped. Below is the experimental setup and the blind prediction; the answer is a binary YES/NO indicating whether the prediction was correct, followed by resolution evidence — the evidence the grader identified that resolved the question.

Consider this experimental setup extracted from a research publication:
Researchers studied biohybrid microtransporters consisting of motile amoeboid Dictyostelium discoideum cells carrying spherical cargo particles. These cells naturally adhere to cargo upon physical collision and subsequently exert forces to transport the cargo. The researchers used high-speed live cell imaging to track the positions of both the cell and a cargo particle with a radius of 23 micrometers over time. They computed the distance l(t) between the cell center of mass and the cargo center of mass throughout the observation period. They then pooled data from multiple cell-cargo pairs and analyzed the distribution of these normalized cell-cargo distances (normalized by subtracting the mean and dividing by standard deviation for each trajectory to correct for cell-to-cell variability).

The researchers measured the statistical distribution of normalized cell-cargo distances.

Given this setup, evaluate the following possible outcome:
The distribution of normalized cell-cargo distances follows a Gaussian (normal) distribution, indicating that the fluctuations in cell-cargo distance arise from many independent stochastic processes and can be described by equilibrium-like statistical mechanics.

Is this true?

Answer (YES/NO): NO